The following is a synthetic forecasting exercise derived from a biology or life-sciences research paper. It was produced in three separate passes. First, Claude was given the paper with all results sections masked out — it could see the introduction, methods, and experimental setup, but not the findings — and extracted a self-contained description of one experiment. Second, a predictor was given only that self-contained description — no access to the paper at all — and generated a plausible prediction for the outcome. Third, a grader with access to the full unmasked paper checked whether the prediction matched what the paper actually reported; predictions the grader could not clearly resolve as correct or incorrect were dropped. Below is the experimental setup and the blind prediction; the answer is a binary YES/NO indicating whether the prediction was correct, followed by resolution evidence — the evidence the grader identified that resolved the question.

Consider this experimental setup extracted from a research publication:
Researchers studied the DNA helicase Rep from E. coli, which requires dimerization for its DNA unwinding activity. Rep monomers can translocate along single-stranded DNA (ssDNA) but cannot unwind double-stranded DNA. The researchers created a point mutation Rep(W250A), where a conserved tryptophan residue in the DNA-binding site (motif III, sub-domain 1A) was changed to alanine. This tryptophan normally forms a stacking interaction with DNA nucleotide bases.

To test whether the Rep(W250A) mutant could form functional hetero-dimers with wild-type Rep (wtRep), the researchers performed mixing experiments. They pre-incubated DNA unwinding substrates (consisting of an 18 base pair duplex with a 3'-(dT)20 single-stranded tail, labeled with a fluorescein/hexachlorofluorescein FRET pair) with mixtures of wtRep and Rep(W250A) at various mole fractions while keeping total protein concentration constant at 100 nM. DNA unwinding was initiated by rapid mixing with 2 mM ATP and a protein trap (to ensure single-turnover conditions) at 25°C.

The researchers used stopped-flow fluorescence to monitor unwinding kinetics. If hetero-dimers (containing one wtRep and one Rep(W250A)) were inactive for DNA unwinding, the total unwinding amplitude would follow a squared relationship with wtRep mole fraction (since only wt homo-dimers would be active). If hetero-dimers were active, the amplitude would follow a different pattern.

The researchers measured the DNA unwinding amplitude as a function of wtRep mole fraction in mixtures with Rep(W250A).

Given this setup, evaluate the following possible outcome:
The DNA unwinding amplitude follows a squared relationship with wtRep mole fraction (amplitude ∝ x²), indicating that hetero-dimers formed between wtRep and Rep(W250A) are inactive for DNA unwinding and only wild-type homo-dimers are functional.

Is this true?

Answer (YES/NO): NO